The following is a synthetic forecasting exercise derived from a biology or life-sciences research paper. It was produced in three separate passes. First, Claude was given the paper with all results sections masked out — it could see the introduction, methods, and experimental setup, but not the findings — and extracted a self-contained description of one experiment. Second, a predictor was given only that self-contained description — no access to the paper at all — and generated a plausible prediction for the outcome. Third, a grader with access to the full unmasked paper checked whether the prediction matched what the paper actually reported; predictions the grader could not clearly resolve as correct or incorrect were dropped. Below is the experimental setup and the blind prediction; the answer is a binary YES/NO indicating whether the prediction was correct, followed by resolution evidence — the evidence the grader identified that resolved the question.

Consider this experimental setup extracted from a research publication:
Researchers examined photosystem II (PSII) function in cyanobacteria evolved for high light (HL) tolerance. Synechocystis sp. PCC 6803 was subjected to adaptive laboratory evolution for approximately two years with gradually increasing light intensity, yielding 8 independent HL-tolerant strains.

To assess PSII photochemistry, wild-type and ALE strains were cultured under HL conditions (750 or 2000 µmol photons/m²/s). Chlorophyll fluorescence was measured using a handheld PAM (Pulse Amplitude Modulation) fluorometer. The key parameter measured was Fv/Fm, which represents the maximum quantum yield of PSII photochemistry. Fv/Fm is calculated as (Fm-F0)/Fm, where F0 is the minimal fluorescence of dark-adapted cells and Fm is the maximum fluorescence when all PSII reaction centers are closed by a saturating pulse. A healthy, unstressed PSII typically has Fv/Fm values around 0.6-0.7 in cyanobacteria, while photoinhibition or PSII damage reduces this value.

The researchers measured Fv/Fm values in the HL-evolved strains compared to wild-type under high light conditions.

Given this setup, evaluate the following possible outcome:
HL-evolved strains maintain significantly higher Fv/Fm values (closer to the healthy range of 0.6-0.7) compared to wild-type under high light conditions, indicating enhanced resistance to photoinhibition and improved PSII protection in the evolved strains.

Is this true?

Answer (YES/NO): YES